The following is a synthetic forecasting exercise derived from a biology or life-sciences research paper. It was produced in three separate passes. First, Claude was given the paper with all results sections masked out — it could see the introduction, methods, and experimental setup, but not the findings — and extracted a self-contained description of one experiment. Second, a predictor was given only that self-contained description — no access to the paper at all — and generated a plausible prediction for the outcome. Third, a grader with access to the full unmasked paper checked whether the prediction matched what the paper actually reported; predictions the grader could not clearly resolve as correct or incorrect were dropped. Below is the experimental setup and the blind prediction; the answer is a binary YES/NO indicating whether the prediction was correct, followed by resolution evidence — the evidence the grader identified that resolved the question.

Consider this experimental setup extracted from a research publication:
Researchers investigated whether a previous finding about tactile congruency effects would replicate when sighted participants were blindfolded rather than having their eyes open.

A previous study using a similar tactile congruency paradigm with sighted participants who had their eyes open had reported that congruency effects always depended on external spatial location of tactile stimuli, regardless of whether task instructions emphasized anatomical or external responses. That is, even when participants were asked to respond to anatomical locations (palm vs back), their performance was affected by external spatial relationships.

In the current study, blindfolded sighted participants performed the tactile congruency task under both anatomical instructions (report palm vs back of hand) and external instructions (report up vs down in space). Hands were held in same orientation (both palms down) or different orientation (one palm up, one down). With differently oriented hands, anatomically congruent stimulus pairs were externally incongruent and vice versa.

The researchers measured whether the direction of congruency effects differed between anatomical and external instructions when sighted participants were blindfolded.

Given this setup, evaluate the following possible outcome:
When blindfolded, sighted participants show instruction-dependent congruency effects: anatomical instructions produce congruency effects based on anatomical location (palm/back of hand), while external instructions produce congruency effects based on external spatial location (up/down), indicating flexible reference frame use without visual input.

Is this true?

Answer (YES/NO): YES